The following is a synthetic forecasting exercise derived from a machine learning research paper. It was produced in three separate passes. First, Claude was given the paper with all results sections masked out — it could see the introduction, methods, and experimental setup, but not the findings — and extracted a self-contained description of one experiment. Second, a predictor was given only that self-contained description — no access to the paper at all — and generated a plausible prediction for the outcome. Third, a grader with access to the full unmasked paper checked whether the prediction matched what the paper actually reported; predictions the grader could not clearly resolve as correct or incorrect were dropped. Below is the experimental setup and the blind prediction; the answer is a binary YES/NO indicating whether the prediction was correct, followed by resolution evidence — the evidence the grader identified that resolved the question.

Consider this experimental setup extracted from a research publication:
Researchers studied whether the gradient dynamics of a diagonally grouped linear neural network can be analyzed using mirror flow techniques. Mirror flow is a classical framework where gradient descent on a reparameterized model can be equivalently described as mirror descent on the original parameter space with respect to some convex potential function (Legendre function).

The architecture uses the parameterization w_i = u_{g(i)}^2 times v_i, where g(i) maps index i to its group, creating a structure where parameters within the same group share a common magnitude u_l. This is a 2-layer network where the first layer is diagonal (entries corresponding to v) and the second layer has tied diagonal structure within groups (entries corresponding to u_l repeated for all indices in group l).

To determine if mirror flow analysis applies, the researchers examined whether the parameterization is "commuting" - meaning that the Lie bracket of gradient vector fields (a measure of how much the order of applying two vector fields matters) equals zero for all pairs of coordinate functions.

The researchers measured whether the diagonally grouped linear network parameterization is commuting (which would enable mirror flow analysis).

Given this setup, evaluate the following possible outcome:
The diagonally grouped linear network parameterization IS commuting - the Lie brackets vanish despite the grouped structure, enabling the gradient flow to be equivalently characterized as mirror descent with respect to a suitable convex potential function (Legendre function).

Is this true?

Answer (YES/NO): NO